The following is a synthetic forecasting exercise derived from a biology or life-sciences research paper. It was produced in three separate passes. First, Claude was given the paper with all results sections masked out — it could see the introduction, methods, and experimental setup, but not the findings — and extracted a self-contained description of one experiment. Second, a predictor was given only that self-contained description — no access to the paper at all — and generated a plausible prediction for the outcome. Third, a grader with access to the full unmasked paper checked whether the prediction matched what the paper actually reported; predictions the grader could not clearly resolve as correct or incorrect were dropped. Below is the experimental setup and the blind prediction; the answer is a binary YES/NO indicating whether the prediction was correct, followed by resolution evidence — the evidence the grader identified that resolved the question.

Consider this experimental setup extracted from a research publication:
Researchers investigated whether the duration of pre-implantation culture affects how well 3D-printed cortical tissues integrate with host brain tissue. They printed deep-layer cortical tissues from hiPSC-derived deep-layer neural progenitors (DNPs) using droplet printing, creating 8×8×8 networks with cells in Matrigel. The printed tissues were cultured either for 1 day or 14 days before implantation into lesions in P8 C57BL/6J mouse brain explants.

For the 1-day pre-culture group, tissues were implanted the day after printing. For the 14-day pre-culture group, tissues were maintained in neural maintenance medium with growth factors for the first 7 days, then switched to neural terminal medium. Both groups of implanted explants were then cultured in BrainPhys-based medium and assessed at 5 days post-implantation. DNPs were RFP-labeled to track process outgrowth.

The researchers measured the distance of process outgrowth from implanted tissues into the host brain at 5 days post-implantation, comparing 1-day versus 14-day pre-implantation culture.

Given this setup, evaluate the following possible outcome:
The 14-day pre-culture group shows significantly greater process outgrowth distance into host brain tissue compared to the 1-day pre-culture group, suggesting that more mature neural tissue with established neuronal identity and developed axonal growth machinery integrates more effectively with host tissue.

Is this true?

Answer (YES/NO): YES